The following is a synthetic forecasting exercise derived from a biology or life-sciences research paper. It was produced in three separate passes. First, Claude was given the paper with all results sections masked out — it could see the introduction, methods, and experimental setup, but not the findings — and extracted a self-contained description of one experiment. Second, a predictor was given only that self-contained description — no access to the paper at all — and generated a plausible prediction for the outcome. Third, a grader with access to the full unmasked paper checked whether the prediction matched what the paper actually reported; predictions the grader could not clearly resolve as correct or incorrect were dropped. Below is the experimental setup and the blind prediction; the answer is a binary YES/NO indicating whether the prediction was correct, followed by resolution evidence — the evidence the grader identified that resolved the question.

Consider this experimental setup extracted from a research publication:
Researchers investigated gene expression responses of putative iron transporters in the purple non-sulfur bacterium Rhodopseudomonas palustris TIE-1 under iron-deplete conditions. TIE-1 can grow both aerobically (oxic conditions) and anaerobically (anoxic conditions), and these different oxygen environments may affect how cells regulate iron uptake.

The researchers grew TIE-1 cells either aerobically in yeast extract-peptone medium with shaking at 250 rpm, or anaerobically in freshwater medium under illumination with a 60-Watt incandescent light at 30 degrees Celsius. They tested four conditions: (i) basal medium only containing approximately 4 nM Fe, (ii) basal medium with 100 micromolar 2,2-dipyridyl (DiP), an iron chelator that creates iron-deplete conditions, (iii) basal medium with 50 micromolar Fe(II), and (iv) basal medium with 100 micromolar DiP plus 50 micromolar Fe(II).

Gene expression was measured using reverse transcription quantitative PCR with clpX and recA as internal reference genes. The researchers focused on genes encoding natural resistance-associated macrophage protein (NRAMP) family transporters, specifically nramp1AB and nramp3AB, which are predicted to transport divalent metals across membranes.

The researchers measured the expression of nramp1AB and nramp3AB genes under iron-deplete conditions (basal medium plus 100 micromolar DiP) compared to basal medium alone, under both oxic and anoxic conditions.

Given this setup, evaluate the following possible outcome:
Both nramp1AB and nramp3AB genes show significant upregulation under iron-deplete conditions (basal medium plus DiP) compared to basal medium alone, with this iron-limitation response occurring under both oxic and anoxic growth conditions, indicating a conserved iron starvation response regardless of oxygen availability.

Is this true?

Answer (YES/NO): NO